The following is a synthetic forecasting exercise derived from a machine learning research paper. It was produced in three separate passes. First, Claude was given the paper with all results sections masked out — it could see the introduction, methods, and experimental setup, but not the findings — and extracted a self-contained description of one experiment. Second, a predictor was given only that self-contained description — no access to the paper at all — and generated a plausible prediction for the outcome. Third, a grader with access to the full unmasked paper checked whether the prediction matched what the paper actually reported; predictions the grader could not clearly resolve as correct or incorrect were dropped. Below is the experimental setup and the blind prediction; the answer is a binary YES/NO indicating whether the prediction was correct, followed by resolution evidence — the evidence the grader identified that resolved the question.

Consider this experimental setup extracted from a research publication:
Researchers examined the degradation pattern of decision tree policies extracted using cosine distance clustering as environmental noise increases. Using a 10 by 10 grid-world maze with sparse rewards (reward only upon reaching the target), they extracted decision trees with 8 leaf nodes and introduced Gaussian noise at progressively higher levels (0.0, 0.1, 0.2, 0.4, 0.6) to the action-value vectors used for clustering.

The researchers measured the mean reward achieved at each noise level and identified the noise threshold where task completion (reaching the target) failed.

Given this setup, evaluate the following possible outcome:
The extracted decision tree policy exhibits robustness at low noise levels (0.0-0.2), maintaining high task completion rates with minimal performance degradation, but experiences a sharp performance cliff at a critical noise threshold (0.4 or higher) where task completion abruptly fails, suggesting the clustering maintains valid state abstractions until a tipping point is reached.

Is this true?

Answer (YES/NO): NO